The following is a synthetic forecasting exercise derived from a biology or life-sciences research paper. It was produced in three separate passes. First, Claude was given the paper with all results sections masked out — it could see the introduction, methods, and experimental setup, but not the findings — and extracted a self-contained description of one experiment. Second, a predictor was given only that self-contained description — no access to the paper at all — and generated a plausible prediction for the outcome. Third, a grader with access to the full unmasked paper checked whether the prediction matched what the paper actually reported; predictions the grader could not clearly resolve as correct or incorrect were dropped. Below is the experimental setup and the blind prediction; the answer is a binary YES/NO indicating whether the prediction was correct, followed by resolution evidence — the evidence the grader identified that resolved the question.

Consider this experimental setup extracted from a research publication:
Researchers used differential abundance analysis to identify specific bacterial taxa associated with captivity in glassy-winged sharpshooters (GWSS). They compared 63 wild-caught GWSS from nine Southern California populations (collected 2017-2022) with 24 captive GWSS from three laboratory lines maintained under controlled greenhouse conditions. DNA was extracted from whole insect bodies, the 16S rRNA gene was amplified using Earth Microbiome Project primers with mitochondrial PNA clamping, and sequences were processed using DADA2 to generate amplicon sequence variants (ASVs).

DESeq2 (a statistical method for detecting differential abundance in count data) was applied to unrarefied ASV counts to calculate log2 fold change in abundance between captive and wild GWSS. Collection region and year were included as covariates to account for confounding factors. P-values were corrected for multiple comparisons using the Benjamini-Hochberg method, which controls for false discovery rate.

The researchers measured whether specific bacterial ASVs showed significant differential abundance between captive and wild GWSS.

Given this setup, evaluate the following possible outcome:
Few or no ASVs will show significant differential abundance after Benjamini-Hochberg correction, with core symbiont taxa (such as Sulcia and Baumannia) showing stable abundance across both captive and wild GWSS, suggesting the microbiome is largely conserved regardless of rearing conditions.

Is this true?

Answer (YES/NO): NO